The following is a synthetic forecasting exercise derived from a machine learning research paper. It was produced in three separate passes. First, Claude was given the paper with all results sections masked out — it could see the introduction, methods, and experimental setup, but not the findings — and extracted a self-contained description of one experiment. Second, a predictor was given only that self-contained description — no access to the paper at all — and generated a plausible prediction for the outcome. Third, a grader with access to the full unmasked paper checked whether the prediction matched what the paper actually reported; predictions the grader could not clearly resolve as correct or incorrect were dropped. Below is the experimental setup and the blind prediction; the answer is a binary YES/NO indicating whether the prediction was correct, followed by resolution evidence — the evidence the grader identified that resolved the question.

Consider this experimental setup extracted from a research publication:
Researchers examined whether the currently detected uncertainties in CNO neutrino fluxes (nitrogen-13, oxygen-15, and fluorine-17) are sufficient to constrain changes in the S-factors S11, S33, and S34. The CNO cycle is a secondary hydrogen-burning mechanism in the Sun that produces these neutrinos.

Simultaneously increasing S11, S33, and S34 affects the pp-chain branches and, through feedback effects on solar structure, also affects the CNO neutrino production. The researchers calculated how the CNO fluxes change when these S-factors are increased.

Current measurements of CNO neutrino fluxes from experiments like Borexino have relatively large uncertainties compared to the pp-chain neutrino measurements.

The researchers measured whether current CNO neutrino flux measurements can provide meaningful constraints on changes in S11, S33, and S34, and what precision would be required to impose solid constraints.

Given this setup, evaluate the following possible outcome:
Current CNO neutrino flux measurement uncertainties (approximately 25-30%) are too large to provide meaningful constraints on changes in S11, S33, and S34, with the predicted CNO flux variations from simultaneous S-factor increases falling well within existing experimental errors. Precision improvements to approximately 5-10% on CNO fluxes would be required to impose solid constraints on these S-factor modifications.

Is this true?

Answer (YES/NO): NO